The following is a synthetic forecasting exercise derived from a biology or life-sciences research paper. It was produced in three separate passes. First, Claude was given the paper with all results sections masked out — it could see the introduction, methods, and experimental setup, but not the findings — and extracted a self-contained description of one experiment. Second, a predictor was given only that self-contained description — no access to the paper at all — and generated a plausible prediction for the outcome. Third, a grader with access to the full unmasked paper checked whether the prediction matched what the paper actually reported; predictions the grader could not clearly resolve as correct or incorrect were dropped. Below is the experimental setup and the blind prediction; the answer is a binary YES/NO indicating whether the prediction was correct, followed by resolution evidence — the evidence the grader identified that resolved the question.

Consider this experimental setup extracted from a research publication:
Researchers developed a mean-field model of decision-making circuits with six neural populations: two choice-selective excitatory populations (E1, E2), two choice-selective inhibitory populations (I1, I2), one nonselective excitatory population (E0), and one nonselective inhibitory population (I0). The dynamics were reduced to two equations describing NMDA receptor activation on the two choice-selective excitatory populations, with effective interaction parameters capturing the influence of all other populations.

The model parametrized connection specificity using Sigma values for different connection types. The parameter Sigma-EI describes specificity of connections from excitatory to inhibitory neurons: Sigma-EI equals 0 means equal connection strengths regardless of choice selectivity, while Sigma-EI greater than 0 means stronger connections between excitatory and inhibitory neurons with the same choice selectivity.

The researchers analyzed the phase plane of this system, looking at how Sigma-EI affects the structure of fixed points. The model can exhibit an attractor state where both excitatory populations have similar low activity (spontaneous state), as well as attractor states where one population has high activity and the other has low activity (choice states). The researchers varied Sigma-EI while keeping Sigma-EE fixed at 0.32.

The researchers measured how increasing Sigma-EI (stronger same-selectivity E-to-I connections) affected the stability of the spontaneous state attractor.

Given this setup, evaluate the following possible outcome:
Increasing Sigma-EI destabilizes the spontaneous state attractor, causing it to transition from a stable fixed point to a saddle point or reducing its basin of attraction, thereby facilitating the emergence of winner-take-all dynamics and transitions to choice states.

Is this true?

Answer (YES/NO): NO